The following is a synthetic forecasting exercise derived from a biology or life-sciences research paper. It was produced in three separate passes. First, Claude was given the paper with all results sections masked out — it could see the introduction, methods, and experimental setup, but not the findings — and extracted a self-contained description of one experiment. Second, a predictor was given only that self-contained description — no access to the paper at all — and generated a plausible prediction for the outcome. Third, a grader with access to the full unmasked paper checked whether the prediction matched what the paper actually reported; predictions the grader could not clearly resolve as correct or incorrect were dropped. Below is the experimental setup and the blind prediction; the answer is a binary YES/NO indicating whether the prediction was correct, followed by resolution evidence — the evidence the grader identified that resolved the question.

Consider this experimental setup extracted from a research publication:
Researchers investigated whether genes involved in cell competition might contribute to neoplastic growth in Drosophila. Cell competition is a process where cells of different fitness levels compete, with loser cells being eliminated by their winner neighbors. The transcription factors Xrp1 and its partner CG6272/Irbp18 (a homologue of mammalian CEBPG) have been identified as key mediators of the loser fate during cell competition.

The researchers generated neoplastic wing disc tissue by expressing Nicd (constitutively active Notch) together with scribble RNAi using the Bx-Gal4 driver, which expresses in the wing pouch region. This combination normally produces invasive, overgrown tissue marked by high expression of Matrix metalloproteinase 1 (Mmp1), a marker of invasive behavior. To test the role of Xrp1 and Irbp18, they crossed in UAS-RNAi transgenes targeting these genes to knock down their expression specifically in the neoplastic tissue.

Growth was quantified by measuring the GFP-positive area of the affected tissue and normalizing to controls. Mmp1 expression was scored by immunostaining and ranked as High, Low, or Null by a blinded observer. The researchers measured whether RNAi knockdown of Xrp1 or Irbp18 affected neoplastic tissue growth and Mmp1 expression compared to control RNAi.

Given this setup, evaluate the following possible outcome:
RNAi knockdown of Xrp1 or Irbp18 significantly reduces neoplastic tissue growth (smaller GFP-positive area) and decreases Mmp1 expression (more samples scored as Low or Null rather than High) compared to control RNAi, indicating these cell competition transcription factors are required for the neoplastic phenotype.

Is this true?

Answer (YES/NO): YES